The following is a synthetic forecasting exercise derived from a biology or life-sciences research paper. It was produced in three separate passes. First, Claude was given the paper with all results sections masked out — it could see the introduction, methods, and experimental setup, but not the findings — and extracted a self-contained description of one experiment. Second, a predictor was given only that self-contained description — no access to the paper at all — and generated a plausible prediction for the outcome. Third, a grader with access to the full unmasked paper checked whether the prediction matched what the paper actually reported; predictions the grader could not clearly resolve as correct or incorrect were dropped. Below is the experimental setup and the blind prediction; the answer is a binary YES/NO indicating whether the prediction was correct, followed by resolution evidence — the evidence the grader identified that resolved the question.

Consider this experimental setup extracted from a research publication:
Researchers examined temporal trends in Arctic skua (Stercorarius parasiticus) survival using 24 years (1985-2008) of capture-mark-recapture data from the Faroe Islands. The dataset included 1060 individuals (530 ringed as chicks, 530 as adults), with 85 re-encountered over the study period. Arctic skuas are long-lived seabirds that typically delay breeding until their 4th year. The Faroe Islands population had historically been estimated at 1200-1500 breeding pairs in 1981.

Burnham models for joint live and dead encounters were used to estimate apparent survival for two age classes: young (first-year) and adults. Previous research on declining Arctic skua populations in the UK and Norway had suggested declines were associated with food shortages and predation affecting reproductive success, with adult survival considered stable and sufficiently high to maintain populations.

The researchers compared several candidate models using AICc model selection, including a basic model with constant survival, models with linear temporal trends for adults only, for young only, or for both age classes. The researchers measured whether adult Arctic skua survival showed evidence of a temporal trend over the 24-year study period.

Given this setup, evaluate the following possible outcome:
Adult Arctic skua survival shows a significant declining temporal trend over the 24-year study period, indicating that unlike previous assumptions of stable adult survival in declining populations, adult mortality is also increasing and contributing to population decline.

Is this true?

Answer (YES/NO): YES